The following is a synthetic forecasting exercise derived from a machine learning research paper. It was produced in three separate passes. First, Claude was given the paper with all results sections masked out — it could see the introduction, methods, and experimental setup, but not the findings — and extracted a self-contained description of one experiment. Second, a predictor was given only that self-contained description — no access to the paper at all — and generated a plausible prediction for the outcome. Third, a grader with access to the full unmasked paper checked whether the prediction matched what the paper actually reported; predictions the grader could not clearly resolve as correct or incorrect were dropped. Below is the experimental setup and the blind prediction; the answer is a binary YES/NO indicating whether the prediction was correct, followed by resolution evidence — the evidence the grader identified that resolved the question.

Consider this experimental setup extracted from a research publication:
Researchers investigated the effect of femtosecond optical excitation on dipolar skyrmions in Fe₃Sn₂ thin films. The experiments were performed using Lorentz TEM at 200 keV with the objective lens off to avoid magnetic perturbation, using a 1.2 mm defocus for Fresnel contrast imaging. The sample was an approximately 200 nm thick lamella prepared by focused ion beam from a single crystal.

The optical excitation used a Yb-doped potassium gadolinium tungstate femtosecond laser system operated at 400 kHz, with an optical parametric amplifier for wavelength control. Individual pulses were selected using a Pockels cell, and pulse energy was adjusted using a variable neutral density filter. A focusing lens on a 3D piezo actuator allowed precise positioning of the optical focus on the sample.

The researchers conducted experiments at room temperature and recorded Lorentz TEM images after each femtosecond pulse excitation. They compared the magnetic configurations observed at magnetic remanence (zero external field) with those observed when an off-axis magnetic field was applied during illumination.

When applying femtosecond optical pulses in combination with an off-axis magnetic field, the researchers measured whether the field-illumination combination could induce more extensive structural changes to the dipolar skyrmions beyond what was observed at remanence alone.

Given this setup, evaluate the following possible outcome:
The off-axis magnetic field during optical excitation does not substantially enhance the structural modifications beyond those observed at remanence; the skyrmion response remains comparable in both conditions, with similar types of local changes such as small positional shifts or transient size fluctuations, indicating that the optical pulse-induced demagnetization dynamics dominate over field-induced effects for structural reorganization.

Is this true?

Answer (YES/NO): NO